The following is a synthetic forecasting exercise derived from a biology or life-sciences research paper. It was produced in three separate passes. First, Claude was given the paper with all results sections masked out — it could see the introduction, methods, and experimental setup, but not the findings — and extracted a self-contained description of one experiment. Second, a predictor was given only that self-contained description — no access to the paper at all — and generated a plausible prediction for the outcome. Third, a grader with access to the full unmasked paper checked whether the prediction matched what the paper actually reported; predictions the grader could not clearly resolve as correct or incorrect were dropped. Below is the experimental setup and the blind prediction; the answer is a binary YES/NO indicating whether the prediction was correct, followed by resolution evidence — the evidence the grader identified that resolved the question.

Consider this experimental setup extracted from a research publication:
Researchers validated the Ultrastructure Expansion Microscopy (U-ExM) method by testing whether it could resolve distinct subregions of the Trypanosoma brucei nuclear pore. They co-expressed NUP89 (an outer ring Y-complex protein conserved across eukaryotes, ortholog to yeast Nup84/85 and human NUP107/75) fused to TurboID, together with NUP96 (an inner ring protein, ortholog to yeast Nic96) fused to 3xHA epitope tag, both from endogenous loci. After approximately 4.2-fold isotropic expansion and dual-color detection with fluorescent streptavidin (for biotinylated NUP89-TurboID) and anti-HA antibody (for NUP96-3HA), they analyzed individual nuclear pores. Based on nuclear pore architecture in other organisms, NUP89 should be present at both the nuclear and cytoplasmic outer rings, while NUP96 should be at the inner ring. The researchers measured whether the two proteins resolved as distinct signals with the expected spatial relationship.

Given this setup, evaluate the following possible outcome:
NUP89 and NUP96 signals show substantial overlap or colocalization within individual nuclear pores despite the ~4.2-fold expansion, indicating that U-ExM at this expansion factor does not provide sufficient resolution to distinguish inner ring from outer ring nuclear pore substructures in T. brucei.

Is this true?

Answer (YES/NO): NO